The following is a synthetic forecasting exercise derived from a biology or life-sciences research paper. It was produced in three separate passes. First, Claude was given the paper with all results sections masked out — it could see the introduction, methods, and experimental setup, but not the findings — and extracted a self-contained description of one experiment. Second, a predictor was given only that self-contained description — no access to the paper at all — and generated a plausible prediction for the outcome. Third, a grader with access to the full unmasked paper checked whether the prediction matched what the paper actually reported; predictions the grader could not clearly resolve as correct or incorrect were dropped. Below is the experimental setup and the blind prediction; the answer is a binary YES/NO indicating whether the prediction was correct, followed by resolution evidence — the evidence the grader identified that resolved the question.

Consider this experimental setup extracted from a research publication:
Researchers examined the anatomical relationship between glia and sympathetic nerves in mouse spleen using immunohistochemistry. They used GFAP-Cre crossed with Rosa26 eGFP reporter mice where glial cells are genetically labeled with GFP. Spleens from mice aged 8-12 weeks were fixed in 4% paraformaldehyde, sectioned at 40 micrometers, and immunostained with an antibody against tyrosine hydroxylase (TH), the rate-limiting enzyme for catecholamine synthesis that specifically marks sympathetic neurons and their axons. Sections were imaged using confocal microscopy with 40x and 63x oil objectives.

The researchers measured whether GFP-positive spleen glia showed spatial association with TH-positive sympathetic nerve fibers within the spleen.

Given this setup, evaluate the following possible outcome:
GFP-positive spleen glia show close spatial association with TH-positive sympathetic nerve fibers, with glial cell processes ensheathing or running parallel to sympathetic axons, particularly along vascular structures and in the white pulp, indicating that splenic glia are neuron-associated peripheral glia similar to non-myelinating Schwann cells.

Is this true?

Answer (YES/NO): YES